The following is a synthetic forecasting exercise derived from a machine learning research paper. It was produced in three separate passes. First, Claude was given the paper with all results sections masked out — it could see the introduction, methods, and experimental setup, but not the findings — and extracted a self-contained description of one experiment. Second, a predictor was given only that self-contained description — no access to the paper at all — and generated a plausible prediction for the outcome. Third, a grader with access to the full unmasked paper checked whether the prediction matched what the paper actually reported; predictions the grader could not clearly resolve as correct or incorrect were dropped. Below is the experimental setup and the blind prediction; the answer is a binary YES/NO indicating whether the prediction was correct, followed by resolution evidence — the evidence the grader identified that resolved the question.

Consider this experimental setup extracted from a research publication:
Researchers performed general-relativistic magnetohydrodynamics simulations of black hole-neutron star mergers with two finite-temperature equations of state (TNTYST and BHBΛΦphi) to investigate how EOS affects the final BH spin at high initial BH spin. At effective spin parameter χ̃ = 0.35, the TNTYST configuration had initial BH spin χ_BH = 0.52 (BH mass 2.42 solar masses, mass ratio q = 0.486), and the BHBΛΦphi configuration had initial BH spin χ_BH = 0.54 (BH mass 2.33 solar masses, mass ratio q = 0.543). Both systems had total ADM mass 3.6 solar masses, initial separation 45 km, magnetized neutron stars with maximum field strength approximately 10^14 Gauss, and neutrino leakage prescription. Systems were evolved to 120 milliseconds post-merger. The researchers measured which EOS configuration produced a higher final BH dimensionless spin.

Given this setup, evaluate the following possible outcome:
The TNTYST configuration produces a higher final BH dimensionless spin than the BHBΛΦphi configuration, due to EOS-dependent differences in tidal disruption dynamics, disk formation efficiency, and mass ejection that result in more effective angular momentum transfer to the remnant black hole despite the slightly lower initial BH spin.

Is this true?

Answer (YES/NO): NO